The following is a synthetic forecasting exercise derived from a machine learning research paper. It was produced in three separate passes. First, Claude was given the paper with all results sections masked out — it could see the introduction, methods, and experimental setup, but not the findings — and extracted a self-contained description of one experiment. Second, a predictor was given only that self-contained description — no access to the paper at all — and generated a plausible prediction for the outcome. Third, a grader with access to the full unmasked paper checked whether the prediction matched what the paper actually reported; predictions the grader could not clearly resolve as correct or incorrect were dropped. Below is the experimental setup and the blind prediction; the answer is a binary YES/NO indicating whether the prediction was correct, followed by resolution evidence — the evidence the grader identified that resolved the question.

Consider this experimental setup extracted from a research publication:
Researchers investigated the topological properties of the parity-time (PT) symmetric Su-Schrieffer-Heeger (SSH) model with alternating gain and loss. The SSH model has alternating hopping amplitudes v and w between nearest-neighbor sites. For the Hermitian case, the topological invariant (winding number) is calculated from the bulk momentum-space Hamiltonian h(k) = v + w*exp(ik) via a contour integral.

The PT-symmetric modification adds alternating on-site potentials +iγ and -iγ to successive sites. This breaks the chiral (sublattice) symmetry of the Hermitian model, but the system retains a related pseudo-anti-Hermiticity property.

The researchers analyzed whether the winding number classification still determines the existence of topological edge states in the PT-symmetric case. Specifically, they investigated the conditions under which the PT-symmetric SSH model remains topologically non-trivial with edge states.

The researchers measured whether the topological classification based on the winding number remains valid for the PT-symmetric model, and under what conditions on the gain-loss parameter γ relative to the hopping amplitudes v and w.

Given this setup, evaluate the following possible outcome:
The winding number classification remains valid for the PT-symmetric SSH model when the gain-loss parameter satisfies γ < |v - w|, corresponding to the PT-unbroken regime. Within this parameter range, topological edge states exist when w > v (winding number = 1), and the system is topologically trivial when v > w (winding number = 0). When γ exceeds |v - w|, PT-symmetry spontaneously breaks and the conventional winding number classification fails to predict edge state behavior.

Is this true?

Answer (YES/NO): YES